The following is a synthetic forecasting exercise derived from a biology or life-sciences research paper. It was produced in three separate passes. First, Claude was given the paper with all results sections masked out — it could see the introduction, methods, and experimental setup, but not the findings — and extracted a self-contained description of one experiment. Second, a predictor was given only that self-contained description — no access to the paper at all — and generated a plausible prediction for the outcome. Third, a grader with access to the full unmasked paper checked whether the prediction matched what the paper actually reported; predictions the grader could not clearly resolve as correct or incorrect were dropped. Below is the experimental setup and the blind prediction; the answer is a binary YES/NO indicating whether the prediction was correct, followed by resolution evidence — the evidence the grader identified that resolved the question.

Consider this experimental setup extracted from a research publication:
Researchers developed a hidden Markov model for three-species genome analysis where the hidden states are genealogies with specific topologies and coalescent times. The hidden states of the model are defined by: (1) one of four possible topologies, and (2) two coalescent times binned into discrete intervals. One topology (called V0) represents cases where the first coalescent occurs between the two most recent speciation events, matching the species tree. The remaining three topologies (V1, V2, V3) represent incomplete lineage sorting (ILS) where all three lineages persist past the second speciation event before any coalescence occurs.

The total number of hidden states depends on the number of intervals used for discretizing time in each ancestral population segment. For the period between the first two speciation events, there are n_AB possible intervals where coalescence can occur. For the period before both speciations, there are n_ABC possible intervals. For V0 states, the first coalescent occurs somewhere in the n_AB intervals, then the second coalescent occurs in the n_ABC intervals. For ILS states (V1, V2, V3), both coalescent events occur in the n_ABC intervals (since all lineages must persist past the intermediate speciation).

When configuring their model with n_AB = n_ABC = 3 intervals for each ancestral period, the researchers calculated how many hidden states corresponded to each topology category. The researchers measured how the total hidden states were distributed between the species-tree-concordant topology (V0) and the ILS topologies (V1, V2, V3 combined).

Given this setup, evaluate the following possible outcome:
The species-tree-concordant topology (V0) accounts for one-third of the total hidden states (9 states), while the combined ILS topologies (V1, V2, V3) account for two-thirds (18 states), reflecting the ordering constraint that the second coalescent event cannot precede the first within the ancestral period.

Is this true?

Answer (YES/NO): YES